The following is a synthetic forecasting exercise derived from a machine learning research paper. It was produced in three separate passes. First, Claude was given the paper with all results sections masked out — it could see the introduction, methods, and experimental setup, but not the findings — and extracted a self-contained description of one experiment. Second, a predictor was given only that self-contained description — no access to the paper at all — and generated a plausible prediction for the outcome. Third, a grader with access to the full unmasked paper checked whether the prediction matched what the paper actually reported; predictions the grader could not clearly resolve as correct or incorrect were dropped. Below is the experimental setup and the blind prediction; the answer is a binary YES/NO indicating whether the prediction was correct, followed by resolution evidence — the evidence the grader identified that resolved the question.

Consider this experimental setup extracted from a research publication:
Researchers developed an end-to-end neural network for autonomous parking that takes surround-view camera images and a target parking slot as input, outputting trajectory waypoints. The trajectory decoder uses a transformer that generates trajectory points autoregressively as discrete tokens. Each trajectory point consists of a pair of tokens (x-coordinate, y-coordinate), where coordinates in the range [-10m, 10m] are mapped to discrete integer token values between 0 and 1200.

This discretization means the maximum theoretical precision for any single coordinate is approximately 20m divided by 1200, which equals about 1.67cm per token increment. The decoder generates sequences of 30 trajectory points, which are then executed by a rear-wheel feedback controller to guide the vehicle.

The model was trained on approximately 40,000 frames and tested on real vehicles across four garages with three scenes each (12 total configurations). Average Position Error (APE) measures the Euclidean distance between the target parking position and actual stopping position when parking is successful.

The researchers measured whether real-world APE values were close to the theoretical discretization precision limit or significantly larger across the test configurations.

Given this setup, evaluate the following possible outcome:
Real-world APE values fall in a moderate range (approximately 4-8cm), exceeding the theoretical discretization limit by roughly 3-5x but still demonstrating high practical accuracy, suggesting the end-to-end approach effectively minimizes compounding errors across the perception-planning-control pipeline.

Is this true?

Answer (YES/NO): NO